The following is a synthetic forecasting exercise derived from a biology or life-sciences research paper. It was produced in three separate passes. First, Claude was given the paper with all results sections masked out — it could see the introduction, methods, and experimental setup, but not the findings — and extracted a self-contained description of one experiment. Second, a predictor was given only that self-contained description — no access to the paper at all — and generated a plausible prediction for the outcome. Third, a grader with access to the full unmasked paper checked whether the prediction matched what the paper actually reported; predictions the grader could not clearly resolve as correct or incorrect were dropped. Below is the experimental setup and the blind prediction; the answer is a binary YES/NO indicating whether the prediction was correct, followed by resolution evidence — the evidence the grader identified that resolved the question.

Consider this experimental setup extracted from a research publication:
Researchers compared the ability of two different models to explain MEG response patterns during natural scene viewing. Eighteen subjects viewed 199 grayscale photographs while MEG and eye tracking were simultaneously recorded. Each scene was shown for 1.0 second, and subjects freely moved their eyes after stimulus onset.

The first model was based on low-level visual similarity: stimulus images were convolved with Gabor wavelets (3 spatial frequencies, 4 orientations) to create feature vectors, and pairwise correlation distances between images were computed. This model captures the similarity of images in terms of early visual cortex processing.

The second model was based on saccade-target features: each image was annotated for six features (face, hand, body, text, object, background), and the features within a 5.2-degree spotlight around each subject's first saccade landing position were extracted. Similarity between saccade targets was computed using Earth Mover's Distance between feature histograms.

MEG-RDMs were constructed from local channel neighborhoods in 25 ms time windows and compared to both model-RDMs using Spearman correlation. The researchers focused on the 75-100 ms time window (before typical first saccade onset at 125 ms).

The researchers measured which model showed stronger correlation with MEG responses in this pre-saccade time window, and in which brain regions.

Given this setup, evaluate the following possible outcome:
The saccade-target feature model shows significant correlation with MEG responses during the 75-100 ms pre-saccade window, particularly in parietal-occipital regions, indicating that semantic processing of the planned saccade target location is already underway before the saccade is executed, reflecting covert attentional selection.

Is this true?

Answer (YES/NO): YES